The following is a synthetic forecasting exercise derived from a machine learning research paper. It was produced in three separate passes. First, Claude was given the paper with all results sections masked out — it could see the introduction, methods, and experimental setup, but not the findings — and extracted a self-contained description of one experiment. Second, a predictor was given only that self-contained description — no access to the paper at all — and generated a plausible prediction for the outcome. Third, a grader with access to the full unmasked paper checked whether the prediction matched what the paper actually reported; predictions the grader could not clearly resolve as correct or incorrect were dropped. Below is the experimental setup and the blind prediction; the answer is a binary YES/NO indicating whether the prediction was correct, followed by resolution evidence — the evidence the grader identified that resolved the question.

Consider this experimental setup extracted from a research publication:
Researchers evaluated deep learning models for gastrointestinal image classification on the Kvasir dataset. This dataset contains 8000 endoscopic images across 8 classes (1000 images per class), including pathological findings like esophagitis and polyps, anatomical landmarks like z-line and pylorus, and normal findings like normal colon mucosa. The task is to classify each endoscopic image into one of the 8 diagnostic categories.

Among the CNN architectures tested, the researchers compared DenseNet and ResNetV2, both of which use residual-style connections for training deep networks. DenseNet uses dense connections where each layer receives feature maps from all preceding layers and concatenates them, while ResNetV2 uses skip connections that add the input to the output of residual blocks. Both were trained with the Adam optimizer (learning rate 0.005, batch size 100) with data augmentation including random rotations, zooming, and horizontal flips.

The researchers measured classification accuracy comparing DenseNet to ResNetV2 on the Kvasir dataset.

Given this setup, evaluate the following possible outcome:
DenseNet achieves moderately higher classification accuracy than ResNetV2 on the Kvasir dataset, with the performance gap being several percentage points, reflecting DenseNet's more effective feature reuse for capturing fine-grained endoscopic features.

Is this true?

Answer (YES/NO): NO